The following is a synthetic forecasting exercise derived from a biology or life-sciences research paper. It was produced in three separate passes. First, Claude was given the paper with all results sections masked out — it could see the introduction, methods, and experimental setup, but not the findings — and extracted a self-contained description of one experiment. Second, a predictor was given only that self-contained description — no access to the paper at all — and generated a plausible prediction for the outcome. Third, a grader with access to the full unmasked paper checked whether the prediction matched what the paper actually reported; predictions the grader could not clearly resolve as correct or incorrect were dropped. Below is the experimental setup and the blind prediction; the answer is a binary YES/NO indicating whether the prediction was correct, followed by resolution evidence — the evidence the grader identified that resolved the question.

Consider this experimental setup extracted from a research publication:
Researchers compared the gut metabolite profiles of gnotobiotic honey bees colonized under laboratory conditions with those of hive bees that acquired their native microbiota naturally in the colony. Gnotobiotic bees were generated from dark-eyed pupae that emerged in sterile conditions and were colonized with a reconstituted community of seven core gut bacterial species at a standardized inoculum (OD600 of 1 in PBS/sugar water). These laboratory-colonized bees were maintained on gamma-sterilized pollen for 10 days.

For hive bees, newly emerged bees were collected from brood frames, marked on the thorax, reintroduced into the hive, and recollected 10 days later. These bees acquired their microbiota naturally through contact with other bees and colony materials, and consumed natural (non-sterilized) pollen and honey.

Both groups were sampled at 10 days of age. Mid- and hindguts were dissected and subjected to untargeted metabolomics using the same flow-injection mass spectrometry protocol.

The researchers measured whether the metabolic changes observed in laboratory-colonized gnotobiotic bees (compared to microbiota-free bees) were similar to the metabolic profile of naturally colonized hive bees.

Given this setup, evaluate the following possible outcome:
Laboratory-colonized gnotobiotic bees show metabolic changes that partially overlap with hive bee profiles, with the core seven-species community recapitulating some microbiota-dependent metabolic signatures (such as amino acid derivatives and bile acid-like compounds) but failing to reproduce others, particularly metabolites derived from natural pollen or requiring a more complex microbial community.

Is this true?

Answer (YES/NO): NO